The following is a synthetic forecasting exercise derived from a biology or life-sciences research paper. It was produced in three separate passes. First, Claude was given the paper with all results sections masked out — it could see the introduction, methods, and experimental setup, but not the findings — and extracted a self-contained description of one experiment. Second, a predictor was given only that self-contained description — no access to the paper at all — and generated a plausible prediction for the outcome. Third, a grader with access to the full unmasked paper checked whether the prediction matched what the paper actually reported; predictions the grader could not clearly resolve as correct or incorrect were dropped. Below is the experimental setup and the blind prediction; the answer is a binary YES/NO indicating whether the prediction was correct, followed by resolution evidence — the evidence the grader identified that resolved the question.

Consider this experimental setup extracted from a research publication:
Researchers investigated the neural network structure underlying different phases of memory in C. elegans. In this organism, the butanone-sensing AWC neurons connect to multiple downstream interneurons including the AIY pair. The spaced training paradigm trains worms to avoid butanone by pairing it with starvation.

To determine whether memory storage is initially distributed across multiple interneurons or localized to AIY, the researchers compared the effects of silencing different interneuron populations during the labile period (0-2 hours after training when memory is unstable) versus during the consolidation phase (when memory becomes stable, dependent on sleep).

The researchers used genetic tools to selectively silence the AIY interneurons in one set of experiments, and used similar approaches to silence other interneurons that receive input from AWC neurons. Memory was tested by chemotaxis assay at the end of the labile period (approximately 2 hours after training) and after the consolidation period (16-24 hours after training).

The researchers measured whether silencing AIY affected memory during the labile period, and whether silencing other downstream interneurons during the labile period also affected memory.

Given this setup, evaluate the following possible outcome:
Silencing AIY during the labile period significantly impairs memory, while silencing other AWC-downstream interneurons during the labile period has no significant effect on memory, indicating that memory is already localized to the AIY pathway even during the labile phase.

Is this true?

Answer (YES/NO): NO